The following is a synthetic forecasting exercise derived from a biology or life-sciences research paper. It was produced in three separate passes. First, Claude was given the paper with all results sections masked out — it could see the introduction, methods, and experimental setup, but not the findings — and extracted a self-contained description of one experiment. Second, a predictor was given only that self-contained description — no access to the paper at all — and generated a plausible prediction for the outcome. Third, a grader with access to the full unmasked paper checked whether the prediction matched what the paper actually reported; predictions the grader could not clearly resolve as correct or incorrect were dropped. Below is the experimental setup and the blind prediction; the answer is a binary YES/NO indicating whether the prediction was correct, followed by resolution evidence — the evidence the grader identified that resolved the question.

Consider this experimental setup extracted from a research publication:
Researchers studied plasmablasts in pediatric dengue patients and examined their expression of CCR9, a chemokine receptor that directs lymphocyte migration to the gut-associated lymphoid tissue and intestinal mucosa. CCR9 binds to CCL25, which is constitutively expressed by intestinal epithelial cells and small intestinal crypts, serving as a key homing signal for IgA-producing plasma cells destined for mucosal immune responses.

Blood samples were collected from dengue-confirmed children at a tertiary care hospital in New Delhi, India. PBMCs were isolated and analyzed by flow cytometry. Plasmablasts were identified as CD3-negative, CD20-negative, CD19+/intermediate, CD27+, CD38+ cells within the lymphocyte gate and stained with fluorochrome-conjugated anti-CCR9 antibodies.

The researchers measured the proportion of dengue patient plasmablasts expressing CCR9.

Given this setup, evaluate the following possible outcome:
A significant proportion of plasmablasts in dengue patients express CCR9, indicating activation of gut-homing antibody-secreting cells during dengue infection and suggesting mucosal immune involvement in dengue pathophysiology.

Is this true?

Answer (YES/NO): YES